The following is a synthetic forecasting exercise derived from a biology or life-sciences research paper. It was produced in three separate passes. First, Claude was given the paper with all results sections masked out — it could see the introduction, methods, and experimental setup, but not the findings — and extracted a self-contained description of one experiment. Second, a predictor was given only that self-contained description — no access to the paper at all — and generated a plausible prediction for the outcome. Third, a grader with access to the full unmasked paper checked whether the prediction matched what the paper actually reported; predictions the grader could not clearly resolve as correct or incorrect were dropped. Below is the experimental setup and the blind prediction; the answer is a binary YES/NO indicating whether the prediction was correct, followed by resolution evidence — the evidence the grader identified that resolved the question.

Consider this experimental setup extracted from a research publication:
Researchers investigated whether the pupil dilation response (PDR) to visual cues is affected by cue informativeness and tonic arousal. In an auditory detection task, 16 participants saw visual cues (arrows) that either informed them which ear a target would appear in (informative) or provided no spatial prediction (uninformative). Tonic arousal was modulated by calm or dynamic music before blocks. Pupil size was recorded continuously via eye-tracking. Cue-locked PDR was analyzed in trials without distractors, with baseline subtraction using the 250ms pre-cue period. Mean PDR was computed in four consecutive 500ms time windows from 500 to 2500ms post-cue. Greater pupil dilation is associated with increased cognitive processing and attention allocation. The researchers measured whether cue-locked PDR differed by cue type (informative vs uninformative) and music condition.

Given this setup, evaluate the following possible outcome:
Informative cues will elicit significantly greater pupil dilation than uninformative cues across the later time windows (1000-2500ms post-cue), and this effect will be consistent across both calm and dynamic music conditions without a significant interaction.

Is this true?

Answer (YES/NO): NO